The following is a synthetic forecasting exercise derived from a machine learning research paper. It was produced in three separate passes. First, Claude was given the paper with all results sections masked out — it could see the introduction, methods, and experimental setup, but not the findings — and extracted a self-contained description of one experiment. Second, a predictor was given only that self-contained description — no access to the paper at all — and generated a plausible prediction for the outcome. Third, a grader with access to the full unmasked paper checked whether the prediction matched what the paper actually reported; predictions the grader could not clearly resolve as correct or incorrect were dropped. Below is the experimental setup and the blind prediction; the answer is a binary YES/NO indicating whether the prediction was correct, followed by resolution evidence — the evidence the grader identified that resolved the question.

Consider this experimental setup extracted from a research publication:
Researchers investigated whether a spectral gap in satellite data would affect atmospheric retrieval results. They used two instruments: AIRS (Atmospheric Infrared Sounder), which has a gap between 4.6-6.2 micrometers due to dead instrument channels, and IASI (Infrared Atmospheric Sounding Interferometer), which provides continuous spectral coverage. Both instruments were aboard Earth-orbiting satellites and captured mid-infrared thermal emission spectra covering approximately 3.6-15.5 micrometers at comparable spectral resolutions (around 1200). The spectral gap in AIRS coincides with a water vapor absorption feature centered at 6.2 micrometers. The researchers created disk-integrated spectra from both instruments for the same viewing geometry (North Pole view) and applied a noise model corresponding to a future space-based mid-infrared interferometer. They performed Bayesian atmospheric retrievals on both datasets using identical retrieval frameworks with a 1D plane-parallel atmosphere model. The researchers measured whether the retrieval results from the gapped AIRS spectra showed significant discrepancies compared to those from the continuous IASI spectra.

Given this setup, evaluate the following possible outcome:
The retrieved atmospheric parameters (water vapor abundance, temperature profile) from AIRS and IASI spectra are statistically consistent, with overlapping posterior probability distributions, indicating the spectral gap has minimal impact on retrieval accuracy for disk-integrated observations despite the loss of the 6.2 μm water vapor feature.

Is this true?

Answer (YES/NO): YES